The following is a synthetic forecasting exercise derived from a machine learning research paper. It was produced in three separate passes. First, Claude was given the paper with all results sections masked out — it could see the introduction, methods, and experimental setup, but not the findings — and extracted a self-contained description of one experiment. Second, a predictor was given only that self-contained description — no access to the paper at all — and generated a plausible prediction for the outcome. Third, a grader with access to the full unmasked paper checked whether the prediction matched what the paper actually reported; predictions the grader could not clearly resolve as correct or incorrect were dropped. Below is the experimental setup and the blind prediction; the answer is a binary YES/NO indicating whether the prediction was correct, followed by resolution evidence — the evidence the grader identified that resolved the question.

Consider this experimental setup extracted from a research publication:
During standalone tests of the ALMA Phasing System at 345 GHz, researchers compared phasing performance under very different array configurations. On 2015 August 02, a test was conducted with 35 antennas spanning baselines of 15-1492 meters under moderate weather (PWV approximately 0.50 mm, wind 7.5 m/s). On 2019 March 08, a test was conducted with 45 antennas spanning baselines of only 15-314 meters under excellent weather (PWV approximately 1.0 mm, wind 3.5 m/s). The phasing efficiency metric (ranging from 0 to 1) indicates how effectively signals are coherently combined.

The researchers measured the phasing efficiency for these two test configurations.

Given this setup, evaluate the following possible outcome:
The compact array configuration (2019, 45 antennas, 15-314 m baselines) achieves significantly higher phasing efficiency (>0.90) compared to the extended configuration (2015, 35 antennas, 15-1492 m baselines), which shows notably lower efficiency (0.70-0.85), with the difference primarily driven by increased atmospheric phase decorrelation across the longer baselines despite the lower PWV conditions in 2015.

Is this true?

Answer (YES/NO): NO